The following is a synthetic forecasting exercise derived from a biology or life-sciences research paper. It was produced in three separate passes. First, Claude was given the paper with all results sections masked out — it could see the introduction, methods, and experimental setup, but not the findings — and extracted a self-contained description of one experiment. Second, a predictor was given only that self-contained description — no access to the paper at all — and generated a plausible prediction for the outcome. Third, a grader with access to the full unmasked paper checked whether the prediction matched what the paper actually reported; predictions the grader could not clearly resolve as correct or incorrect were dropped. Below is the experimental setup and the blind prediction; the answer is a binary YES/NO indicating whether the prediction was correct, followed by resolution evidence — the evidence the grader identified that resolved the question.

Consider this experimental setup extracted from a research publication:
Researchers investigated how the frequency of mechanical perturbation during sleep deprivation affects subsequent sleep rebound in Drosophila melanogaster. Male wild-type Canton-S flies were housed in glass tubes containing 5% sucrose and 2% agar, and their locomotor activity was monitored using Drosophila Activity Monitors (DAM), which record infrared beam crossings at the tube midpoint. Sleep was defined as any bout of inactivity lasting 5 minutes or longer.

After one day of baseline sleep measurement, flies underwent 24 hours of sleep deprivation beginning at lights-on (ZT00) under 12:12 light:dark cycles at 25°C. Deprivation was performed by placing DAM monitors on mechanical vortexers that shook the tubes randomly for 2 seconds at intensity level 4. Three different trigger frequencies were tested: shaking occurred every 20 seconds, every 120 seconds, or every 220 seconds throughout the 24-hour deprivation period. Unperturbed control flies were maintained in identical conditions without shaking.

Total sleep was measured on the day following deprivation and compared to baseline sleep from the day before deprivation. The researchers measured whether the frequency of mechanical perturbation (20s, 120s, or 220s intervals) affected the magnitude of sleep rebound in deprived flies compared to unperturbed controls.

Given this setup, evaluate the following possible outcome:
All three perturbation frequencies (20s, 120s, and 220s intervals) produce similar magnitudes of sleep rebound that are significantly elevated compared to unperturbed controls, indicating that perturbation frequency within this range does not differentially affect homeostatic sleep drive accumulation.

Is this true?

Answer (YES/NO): NO